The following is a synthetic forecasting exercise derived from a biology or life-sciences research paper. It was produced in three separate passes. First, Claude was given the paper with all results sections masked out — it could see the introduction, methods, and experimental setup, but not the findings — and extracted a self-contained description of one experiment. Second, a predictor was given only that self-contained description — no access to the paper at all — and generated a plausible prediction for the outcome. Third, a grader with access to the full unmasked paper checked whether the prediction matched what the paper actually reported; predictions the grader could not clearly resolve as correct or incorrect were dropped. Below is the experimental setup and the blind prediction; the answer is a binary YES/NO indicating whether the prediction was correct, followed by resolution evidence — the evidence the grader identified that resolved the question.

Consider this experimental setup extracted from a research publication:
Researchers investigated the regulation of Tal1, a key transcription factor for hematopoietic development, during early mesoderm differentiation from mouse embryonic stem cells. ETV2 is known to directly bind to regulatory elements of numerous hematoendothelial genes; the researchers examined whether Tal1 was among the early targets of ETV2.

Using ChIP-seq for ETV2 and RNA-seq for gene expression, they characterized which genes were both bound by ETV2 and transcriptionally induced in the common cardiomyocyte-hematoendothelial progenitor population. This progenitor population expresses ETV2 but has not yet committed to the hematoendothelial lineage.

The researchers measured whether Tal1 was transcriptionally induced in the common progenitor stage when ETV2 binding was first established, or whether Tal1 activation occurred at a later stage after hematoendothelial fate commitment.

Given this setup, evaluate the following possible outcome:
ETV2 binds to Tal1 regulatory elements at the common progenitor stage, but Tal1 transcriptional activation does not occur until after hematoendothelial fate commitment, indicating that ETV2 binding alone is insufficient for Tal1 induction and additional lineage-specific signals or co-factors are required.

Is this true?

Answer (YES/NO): NO